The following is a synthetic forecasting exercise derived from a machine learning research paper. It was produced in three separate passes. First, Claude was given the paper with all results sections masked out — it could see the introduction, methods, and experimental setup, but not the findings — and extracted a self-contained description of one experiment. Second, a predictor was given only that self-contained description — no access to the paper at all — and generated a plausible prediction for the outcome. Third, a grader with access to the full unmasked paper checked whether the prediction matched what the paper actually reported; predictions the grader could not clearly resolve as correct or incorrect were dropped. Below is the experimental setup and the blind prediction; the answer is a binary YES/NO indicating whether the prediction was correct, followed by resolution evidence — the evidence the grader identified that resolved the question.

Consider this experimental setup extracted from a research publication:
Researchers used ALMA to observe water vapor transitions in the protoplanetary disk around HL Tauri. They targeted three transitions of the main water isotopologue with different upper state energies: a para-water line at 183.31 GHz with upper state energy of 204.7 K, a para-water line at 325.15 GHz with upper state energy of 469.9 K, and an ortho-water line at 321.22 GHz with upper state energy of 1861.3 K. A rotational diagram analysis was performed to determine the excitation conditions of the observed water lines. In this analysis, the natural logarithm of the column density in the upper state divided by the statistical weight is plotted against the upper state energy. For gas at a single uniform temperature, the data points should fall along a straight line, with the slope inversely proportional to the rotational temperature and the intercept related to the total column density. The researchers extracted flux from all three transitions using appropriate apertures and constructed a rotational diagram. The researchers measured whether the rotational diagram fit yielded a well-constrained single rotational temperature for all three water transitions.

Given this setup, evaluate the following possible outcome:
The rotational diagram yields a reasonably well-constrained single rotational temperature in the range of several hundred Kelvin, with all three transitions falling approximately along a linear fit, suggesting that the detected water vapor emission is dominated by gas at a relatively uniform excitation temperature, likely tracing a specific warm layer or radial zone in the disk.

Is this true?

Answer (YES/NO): NO